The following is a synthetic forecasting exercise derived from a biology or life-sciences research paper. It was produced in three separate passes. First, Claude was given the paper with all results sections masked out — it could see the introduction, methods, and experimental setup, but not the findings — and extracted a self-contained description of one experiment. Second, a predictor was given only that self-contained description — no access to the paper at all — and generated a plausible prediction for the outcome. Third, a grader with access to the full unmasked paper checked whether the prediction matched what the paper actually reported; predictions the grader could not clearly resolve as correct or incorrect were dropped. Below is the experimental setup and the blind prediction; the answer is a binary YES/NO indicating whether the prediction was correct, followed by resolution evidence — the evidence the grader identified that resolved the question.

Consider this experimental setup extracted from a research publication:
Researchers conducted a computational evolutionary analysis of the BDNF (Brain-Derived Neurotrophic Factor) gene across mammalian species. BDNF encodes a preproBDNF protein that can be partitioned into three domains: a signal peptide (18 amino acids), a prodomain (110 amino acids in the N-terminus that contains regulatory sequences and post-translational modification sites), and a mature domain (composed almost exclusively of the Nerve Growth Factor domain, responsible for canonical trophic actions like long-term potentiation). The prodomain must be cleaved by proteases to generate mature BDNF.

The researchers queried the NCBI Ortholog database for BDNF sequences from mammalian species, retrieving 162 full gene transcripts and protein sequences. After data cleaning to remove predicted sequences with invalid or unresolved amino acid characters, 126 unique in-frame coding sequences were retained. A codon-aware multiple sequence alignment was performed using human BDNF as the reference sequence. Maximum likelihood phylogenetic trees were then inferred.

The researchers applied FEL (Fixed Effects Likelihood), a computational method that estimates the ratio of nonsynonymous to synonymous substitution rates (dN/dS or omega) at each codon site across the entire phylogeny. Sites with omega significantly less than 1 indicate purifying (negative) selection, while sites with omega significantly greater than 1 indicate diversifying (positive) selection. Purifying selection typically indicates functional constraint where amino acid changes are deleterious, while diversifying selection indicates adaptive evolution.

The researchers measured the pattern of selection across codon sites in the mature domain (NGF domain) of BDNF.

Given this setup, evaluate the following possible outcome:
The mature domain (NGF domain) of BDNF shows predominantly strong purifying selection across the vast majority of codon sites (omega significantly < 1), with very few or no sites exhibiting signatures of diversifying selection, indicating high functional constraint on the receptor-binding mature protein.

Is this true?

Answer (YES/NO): YES